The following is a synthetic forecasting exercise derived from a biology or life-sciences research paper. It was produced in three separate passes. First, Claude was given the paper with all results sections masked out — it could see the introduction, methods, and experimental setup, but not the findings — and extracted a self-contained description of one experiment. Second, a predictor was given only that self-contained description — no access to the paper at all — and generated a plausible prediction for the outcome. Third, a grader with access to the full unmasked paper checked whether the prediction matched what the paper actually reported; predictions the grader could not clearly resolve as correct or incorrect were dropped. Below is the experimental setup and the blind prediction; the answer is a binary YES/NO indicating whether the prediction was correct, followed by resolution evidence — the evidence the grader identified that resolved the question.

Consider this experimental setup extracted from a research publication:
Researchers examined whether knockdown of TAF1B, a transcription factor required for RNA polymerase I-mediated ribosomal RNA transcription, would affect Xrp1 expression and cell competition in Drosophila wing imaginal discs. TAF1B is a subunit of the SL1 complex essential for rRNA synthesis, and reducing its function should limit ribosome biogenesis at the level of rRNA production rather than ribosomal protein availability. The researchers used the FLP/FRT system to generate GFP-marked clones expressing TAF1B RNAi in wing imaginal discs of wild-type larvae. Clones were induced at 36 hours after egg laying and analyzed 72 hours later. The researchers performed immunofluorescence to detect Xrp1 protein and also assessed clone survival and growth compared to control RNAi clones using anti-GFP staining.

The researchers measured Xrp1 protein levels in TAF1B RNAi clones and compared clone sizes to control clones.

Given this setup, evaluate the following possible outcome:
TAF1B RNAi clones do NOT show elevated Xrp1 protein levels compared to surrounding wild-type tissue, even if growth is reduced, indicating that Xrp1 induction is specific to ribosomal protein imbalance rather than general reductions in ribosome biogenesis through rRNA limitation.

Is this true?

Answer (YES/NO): NO